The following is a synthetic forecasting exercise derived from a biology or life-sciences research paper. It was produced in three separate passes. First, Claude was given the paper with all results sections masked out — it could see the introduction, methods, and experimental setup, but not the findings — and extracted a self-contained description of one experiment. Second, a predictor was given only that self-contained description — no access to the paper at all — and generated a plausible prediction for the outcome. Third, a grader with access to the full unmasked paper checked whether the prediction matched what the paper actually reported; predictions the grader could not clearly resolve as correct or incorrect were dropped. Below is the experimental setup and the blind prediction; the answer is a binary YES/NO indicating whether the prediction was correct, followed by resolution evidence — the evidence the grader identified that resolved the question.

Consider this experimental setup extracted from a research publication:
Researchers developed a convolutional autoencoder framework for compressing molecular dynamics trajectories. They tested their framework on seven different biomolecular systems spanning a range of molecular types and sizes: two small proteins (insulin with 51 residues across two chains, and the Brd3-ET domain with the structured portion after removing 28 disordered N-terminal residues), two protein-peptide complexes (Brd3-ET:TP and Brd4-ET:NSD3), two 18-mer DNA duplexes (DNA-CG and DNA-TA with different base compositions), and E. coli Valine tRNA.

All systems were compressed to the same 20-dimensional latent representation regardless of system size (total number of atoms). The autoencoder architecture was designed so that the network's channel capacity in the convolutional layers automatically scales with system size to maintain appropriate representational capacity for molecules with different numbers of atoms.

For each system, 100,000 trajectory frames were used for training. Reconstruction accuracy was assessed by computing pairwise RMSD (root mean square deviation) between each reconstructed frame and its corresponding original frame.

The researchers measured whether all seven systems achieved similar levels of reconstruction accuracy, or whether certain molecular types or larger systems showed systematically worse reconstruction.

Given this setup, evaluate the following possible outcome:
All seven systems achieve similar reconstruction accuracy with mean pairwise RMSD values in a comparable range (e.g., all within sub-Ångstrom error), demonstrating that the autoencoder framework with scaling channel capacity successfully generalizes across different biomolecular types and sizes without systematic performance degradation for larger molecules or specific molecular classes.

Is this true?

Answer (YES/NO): YES